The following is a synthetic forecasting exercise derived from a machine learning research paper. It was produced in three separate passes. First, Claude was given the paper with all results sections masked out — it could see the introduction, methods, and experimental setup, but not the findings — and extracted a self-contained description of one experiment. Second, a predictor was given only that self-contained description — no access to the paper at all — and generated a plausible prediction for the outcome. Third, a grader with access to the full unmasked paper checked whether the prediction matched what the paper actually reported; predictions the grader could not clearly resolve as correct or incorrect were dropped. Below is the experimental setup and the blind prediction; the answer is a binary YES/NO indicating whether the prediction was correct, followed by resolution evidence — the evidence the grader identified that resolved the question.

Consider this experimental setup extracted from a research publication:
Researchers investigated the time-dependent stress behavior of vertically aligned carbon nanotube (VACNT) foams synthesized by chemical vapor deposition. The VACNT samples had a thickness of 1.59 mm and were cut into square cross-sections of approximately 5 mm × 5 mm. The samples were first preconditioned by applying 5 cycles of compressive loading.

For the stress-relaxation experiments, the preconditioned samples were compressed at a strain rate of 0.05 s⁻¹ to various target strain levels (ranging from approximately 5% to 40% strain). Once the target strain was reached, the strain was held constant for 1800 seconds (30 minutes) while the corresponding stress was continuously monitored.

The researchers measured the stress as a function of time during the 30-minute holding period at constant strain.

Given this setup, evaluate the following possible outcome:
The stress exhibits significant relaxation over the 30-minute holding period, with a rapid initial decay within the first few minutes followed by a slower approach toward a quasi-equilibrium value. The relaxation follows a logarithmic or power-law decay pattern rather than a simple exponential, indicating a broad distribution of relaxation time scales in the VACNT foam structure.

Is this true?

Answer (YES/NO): NO